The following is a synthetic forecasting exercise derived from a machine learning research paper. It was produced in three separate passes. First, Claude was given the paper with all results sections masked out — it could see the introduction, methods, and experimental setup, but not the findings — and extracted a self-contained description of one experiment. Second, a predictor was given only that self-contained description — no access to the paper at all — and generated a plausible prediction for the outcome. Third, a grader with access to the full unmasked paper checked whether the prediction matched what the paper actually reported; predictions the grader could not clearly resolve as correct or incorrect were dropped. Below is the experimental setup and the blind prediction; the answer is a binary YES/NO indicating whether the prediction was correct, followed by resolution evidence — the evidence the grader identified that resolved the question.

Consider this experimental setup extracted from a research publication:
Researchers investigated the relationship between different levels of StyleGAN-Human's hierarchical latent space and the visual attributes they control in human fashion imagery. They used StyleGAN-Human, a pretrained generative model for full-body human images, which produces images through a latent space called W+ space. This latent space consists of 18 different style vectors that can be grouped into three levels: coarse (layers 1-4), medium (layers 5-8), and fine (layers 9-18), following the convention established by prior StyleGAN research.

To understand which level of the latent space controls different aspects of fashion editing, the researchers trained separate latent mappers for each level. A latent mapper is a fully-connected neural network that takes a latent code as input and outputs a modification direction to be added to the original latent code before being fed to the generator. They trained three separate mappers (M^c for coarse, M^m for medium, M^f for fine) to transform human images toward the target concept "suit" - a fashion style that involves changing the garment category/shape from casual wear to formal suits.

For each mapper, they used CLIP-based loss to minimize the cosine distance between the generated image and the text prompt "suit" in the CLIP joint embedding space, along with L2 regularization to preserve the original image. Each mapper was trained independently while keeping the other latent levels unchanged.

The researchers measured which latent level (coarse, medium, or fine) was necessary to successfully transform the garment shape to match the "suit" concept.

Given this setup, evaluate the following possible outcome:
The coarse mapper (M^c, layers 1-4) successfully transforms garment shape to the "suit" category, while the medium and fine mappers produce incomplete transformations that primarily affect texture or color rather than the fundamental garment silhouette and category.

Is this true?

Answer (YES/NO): NO